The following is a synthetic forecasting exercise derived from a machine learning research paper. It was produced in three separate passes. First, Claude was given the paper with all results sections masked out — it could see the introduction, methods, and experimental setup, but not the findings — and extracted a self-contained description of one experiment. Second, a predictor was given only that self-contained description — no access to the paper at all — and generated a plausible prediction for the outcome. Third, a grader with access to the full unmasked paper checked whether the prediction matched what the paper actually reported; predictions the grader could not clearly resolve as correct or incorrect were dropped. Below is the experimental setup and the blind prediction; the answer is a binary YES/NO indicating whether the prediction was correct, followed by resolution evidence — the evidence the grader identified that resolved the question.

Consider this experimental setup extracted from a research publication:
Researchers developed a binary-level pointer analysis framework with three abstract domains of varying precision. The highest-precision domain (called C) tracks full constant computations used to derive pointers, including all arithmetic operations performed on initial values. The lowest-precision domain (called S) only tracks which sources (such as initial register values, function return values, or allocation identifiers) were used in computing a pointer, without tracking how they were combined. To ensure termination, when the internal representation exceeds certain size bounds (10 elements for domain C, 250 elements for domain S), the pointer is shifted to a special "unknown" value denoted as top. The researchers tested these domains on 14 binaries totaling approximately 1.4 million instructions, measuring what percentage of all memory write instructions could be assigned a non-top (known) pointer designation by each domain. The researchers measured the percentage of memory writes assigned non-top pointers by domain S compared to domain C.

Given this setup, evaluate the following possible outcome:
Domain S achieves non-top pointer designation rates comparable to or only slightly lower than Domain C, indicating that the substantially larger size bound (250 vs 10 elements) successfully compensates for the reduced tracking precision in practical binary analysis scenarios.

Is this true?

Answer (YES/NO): NO